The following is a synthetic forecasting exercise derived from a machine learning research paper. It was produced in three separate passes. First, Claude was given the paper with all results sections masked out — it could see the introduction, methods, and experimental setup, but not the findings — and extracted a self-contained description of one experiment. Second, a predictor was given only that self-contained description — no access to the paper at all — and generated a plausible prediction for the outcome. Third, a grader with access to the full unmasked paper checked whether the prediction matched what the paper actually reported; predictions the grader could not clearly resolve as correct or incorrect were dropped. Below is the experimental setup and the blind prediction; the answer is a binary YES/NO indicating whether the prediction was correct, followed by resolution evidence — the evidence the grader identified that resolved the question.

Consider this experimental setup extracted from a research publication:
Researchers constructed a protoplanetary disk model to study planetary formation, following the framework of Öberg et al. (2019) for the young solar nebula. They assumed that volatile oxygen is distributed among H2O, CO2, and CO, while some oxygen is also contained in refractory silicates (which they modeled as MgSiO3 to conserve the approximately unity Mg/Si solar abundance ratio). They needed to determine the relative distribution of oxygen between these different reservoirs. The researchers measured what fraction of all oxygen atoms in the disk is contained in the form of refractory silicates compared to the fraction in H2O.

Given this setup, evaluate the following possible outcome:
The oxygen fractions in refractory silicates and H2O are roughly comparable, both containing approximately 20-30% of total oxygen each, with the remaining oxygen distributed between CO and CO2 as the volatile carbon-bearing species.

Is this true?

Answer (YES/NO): YES